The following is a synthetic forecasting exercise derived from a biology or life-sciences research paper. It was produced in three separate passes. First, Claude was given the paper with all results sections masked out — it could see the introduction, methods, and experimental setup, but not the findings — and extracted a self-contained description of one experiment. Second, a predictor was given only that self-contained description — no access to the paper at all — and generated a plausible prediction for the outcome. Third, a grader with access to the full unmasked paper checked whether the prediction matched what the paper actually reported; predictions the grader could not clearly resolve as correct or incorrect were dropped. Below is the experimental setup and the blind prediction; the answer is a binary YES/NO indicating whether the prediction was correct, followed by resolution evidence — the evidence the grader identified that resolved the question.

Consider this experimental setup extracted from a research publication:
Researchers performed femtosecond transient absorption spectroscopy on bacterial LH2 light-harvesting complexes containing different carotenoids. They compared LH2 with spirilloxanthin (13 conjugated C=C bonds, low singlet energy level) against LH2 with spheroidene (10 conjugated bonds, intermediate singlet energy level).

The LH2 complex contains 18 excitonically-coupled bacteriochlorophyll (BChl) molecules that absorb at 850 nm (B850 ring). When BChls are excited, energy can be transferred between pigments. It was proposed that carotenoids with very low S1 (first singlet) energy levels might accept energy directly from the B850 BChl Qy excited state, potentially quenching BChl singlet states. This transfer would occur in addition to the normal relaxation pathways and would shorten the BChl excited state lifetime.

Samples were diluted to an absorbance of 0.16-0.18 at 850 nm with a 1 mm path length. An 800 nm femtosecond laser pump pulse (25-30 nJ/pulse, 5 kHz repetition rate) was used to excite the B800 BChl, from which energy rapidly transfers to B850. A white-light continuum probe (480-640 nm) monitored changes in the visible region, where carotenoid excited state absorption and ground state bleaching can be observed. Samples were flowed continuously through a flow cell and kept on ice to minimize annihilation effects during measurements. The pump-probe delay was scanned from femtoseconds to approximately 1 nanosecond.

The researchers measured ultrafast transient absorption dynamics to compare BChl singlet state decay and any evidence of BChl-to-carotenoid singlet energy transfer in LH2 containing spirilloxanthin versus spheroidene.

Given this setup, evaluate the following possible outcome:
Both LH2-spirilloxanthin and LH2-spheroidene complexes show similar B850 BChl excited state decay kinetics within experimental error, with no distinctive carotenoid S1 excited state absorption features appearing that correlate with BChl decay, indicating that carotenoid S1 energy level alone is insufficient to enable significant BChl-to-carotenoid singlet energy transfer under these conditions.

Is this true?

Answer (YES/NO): NO